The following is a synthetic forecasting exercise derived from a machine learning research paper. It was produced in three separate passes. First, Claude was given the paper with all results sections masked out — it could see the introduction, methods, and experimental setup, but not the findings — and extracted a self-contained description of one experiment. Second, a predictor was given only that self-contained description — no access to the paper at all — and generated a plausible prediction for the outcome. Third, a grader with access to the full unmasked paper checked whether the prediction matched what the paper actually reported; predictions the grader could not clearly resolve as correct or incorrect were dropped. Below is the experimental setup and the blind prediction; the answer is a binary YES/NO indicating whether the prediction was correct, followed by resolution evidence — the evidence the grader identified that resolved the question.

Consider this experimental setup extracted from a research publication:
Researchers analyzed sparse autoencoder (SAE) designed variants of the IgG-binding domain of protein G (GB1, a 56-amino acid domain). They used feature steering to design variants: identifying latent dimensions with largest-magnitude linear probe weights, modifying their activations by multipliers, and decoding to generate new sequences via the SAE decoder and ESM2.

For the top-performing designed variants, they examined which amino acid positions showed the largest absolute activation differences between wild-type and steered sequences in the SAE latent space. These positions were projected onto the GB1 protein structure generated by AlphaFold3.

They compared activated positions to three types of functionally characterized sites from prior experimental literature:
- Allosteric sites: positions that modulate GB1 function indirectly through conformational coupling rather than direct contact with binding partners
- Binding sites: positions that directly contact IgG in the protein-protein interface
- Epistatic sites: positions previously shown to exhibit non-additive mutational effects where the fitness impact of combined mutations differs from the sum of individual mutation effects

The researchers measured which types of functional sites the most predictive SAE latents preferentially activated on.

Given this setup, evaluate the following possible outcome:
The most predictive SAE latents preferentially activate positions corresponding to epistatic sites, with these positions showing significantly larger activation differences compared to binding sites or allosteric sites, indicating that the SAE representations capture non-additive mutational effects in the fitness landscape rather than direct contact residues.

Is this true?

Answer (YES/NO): NO